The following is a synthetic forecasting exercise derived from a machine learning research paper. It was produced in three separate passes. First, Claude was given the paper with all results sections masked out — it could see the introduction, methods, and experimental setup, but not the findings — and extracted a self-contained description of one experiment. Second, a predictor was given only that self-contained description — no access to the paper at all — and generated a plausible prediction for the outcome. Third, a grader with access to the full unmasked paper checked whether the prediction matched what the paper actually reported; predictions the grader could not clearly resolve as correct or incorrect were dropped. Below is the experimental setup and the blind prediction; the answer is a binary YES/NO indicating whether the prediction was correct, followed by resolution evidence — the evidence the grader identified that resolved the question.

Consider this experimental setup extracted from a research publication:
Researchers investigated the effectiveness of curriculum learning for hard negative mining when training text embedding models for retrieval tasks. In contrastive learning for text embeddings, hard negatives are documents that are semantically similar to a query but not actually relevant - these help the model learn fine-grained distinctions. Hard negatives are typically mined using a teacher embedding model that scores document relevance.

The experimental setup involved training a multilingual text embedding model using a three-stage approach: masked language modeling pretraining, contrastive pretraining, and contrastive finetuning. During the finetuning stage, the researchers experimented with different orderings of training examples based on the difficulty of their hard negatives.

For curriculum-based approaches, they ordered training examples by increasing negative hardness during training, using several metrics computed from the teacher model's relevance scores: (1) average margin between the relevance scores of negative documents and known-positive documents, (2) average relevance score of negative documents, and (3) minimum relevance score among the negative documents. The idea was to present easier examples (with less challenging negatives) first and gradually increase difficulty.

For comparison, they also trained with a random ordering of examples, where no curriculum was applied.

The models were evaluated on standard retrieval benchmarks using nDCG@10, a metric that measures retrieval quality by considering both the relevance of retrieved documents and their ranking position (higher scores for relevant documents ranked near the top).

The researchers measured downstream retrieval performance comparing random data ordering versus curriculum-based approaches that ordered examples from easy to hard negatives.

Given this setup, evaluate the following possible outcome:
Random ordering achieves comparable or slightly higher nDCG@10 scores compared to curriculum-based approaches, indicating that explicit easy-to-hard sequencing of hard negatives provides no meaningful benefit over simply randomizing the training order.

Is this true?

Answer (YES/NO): YES